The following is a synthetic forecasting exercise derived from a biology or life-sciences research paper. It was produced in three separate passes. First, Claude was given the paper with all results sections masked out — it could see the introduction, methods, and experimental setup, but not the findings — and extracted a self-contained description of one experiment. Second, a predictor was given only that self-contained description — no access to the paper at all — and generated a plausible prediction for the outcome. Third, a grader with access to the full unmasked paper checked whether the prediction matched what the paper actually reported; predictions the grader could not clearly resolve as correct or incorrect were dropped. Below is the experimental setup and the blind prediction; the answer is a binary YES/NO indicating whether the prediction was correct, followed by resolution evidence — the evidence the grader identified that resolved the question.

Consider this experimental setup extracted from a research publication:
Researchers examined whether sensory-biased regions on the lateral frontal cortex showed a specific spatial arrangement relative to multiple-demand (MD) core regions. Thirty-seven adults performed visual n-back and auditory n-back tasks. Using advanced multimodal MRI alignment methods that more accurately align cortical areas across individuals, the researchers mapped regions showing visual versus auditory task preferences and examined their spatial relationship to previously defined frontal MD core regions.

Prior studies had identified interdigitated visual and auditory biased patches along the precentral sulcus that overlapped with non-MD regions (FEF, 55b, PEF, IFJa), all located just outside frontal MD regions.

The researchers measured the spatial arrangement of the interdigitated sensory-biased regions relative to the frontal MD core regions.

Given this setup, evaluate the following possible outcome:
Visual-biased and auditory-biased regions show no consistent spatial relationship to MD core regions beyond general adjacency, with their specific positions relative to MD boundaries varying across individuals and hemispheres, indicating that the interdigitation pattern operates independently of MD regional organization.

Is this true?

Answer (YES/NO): NO